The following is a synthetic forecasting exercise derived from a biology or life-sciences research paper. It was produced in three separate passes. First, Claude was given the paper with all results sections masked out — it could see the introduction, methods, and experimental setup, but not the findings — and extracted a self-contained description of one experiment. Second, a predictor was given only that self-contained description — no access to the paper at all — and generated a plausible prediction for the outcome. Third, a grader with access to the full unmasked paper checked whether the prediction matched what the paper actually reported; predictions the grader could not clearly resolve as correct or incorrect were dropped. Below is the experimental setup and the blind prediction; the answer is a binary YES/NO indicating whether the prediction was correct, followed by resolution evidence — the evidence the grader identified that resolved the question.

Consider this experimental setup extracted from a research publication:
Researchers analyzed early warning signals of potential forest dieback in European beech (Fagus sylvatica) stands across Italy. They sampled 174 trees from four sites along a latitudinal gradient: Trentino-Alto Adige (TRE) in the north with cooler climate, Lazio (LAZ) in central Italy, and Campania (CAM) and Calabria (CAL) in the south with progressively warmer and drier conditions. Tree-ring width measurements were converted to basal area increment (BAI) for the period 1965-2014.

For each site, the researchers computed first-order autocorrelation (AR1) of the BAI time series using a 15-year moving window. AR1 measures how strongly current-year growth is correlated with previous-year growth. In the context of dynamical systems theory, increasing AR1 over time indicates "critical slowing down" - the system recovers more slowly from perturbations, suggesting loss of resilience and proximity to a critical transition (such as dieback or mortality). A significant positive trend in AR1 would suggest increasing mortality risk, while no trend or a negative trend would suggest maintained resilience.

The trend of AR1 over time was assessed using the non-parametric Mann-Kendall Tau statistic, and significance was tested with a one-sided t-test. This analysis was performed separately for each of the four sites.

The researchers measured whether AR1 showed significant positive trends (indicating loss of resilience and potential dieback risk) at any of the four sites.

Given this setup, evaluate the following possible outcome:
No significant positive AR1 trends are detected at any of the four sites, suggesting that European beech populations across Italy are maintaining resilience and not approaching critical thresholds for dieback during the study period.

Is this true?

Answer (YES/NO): NO